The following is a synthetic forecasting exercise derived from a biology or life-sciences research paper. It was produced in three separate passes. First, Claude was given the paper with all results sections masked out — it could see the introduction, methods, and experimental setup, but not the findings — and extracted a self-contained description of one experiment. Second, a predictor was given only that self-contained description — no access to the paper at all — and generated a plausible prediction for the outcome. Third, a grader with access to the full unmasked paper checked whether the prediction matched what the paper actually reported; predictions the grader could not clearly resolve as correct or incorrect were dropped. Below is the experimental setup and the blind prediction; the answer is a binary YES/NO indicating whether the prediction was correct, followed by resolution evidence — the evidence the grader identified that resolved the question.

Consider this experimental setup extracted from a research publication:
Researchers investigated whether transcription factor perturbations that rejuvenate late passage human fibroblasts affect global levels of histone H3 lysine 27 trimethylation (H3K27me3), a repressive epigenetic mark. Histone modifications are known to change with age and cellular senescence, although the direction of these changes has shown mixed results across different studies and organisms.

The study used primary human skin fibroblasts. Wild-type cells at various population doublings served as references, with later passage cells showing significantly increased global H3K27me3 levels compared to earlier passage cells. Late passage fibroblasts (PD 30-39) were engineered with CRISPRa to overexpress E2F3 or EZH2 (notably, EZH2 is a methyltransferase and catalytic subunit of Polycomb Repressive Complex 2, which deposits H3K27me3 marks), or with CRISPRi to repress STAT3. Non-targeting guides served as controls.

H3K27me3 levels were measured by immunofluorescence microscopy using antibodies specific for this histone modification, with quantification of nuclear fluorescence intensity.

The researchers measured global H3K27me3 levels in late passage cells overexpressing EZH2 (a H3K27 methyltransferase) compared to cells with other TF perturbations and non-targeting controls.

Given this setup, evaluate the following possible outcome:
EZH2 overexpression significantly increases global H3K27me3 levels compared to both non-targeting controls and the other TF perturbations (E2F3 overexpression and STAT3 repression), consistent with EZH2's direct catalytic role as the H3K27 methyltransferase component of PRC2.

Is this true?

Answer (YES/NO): NO